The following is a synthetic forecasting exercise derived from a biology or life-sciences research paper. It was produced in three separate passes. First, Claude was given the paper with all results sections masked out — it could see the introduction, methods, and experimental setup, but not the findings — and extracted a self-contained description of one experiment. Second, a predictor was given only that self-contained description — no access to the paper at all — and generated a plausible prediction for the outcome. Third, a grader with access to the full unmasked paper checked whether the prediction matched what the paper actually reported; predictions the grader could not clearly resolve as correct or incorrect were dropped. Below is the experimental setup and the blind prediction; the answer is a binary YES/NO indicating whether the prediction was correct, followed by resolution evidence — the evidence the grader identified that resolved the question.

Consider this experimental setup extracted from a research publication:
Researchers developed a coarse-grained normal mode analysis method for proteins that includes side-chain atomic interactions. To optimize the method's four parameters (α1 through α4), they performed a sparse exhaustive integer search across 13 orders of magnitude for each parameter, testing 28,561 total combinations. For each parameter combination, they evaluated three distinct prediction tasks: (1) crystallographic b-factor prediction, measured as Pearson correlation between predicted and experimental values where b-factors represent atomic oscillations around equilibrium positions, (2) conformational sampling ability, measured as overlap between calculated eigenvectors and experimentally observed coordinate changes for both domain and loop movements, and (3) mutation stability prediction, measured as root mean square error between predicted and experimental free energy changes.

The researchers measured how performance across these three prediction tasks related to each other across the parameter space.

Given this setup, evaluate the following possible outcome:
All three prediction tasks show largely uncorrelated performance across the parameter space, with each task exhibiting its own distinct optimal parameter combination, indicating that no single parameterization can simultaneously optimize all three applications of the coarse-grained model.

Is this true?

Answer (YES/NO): NO